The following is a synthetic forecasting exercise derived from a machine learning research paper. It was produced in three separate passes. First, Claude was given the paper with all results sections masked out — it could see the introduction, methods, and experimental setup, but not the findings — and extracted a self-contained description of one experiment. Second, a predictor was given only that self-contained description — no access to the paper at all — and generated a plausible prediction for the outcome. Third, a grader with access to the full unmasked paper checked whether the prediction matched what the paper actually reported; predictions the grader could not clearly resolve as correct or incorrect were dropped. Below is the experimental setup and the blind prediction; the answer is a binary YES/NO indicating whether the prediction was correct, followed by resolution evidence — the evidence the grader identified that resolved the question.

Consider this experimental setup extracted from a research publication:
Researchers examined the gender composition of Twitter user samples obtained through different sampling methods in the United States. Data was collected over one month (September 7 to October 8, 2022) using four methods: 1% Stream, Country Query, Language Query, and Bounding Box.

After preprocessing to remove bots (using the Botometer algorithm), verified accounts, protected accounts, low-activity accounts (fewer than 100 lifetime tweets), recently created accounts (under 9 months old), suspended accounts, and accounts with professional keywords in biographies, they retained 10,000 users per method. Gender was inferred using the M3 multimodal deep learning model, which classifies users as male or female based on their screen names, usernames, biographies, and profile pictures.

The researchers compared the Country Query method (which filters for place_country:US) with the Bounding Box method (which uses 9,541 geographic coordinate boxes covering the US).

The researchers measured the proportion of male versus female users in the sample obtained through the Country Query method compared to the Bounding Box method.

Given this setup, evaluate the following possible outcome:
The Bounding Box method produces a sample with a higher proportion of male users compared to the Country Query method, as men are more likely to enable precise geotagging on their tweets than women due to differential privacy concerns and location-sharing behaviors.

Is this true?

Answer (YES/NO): NO